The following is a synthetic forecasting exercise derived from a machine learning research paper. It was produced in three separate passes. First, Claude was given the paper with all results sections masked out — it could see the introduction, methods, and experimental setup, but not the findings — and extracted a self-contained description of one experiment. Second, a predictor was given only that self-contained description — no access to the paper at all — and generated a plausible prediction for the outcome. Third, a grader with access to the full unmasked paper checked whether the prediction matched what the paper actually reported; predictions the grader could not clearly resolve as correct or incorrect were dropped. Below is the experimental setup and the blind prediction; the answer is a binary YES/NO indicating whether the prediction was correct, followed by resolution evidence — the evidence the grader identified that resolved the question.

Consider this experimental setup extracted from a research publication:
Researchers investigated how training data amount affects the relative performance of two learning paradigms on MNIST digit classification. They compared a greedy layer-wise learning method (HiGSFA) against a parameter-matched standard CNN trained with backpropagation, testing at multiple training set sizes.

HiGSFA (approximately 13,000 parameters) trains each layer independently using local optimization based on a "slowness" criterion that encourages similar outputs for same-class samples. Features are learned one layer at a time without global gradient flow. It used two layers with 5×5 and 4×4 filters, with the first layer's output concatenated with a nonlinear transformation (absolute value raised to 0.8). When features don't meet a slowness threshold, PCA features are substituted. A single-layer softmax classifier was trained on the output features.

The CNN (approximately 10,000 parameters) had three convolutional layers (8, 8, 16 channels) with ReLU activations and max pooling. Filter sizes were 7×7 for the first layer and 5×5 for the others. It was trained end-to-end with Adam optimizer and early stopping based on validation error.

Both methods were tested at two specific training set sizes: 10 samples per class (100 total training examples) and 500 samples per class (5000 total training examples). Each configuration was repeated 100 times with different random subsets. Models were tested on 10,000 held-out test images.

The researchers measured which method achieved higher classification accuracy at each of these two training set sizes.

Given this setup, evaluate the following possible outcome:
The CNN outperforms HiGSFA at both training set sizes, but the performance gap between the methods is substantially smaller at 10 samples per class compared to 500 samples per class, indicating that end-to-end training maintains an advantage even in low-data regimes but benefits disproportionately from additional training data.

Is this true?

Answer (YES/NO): NO